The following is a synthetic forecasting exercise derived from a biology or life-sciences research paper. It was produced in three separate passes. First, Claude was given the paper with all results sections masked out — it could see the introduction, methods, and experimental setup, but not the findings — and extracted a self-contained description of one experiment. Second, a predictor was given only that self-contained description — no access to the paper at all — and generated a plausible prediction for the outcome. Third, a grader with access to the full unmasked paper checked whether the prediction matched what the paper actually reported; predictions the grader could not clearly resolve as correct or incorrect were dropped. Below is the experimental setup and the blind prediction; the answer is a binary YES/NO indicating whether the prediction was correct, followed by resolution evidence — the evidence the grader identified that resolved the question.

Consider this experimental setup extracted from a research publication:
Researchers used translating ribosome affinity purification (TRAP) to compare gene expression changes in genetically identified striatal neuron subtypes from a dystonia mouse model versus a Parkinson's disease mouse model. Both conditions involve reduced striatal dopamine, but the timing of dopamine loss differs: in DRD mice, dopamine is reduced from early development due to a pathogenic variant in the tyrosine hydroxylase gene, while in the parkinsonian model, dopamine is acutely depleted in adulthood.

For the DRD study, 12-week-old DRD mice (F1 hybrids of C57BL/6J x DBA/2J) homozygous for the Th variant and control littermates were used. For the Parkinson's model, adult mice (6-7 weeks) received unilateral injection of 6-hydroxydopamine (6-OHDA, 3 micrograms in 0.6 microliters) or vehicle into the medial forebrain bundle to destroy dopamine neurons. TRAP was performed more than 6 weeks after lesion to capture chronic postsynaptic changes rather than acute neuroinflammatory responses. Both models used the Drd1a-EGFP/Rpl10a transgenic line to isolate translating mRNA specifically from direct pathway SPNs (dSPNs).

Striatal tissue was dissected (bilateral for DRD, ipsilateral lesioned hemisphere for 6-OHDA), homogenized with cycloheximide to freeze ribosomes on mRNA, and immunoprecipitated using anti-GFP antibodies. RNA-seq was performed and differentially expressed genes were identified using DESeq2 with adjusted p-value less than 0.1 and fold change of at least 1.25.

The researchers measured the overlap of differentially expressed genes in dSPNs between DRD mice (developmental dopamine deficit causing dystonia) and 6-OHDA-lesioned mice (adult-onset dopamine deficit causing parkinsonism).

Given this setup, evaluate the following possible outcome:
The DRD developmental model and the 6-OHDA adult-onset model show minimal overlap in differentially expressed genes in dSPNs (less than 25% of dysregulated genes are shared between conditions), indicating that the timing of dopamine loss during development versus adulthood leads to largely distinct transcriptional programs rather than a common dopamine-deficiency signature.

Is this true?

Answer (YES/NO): YES